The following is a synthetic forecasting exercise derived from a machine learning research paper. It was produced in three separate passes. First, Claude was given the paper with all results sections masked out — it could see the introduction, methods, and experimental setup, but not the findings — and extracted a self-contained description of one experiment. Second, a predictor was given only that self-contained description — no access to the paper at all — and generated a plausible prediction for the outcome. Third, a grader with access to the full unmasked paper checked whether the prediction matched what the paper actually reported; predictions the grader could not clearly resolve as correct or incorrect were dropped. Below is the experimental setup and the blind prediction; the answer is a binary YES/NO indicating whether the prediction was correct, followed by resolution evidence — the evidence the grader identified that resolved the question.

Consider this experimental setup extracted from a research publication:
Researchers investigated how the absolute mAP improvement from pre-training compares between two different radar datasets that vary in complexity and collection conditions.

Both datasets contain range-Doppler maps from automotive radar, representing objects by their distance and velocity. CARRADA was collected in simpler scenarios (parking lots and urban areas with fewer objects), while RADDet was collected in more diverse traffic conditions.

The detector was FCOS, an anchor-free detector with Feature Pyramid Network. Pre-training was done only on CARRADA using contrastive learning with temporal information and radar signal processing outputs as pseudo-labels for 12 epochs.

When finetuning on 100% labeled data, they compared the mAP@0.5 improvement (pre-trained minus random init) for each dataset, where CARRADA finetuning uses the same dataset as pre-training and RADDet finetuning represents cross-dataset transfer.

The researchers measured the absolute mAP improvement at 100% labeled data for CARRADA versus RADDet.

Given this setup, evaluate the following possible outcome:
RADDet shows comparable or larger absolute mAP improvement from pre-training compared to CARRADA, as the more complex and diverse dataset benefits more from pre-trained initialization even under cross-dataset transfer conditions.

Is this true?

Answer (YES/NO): NO